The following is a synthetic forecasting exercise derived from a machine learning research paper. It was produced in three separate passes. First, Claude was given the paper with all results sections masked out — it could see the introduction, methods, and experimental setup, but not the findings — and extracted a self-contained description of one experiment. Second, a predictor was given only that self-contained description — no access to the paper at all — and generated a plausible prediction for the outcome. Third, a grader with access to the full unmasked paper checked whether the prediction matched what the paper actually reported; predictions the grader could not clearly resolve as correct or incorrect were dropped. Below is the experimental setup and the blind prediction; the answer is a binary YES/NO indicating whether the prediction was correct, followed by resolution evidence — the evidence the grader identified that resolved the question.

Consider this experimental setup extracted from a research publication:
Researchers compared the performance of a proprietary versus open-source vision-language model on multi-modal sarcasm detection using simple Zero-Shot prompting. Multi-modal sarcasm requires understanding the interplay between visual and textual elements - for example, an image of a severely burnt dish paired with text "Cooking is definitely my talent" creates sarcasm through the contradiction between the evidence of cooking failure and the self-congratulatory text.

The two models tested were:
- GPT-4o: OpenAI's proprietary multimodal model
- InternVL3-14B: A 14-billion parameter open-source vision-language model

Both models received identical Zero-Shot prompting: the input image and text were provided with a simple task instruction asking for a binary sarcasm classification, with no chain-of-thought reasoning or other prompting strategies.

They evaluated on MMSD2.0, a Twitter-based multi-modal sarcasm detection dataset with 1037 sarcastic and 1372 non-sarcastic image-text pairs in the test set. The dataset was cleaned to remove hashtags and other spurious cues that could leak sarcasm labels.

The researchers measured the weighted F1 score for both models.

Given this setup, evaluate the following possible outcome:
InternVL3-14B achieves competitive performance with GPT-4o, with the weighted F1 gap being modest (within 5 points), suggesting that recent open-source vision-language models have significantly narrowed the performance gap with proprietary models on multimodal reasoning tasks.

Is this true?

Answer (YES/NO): YES